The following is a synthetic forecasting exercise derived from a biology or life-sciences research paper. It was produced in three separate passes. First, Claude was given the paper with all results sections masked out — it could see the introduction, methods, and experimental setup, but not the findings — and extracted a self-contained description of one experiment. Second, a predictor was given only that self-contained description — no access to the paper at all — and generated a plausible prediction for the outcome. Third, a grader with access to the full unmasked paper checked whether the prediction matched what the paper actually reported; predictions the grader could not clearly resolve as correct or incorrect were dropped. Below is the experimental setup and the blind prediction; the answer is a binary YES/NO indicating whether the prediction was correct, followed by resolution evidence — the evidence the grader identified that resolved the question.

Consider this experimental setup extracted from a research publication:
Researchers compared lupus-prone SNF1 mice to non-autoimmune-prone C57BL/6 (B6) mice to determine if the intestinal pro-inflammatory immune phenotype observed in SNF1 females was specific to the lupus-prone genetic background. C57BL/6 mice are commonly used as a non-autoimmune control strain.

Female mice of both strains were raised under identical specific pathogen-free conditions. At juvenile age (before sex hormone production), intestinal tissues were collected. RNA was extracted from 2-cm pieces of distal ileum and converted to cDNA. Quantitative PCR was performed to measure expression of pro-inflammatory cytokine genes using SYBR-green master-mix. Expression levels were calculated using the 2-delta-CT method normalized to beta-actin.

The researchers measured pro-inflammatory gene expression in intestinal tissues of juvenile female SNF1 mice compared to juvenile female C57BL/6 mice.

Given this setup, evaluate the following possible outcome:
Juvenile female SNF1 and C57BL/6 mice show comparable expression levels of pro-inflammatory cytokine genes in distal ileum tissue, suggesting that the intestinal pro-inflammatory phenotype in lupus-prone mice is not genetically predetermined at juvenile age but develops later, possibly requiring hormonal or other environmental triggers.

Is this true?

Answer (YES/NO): NO